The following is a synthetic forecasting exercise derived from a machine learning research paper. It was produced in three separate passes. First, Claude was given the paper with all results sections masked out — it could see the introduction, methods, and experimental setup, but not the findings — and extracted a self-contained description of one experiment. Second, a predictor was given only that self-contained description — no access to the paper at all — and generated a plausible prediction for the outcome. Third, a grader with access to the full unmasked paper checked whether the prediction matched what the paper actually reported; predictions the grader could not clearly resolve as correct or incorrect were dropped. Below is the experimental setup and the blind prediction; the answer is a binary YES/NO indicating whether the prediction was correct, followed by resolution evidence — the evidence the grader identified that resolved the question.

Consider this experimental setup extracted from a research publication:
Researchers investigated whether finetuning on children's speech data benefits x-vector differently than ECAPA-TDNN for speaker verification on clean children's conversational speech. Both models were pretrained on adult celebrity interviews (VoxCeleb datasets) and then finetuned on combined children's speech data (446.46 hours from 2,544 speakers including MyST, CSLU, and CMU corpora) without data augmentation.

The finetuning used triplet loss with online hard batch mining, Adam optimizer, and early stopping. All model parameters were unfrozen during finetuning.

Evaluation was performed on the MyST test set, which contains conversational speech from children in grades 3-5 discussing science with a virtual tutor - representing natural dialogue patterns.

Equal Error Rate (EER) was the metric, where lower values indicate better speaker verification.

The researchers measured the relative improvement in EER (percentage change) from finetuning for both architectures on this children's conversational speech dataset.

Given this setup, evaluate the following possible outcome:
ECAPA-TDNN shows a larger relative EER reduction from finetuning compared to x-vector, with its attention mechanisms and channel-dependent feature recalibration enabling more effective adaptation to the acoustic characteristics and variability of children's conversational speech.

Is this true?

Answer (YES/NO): NO